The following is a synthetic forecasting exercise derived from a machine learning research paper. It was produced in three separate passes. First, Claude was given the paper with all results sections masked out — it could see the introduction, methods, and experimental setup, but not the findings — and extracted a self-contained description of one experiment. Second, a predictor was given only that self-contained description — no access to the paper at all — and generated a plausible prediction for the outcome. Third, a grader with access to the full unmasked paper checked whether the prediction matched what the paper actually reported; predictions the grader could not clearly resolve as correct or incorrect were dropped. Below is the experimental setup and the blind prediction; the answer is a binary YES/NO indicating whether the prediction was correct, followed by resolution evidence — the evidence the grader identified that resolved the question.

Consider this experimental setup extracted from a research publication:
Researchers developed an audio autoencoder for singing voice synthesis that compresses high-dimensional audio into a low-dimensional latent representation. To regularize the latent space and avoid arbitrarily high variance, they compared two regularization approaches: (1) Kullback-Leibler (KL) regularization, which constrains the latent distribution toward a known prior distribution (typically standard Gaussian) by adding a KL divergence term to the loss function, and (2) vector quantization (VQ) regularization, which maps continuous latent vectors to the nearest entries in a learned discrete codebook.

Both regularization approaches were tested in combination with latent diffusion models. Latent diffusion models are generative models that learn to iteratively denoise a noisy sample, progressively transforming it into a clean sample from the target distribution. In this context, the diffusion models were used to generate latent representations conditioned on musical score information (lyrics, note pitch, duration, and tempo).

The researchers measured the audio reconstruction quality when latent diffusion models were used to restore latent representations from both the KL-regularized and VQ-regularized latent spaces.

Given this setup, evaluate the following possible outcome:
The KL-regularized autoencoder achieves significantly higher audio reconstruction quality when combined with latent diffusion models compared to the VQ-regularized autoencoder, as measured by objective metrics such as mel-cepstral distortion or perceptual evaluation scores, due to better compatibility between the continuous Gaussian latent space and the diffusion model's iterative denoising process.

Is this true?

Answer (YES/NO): NO